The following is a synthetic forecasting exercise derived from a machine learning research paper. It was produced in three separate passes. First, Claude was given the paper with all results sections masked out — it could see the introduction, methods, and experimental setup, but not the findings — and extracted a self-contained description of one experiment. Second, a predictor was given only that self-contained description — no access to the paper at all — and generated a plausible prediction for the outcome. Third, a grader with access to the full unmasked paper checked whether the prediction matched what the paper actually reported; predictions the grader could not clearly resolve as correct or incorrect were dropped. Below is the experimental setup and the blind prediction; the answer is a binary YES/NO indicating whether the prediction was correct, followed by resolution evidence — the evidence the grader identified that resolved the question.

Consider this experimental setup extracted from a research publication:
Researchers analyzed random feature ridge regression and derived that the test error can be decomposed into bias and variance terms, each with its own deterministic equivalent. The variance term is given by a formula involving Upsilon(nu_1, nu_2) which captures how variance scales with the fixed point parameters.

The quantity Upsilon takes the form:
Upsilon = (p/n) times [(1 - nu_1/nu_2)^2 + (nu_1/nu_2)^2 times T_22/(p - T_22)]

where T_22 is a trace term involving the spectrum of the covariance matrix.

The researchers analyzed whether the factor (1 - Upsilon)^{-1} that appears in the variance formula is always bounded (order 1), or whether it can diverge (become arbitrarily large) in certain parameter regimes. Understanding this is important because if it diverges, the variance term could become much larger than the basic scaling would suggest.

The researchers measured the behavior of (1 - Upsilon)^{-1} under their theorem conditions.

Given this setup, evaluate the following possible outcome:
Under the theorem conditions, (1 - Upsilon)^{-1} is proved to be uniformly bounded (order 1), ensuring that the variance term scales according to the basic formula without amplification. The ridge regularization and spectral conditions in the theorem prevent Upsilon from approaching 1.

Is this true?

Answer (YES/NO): NO